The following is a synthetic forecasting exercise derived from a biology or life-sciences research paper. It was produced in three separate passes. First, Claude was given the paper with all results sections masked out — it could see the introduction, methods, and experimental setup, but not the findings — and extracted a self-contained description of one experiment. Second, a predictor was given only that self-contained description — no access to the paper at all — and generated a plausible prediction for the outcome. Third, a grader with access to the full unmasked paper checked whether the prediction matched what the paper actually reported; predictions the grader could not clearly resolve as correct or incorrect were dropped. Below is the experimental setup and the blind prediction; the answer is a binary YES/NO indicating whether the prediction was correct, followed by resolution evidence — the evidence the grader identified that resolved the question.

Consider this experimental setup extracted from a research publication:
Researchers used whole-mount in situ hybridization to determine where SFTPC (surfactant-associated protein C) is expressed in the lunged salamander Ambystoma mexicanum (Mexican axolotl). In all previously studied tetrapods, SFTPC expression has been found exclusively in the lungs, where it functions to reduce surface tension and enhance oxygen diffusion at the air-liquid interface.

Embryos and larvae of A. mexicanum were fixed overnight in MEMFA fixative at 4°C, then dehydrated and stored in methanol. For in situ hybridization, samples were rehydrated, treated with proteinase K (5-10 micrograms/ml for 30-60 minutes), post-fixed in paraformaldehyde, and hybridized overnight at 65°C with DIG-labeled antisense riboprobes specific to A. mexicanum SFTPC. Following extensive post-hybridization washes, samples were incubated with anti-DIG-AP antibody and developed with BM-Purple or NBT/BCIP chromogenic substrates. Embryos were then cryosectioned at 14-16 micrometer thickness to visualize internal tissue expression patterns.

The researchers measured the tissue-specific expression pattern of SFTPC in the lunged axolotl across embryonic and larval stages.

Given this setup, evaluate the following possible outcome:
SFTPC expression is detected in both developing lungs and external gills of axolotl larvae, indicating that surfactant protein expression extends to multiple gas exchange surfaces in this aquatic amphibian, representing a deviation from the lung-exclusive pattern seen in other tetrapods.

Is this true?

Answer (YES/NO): NO